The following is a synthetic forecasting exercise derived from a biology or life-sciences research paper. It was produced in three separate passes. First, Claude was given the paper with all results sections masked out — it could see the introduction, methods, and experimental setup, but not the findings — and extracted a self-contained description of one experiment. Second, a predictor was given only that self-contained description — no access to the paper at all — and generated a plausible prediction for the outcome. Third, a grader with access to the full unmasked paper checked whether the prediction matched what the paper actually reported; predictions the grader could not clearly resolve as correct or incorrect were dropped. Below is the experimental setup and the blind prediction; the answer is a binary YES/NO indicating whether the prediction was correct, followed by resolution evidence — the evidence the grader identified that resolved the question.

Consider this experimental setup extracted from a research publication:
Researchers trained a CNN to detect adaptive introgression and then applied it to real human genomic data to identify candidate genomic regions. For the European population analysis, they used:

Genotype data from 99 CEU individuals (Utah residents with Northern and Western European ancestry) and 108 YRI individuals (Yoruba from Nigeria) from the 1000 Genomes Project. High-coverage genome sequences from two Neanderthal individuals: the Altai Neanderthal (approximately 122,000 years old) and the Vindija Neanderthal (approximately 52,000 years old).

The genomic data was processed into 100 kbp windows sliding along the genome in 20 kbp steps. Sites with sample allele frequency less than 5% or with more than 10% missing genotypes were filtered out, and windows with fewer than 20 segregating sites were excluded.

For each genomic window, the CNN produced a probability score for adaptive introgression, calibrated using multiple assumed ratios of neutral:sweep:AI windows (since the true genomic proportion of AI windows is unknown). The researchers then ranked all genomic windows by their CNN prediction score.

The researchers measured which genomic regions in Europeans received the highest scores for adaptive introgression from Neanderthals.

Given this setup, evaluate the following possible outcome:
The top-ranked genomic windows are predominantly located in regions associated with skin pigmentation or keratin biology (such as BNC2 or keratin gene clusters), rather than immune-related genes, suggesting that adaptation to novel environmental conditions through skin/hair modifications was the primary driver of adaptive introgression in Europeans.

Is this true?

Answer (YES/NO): NO